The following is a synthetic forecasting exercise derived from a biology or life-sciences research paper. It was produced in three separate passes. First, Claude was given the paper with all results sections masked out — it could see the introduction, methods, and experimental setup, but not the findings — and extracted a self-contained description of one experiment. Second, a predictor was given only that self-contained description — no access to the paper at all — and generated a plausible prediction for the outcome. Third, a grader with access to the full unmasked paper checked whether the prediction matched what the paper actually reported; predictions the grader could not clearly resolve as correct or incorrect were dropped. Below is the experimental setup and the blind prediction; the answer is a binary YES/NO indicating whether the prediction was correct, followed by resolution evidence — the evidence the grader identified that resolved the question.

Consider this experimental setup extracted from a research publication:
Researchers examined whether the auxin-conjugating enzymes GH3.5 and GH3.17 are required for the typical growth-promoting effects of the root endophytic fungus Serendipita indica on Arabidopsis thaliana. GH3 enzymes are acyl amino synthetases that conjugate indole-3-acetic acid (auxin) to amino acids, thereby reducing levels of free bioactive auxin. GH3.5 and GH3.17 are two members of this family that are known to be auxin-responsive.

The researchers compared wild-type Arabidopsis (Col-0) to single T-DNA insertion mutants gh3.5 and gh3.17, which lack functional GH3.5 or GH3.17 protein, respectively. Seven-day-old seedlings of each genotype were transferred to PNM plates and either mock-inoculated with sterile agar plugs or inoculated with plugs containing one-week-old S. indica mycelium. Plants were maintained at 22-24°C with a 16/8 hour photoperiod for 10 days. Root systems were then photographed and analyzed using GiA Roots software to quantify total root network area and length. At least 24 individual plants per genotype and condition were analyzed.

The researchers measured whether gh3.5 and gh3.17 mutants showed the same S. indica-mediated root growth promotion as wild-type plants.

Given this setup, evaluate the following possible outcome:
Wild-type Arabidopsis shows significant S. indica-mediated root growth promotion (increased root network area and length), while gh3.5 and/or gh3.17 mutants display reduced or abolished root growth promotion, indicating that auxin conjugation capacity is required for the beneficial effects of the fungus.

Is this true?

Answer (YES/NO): YES